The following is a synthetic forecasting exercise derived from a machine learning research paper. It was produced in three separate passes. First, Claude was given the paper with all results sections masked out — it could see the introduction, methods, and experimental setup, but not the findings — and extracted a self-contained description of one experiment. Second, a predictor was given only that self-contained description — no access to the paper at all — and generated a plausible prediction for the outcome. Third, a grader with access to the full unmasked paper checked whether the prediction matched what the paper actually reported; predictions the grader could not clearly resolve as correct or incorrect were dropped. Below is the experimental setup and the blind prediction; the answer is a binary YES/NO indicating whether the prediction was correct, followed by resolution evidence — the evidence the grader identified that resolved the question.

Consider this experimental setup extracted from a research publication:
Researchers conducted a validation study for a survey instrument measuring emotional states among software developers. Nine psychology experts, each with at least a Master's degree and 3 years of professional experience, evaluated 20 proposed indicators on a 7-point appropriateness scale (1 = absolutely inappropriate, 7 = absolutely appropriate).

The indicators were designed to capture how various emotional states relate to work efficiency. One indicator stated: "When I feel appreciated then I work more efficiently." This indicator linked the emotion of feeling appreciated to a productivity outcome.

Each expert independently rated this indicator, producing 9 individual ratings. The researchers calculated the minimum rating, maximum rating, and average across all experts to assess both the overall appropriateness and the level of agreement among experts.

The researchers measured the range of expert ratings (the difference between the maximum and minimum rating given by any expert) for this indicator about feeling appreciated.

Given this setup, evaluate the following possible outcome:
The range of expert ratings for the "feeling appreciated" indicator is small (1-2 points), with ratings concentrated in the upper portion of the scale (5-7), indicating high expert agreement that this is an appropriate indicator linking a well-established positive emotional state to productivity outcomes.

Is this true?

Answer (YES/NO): YES